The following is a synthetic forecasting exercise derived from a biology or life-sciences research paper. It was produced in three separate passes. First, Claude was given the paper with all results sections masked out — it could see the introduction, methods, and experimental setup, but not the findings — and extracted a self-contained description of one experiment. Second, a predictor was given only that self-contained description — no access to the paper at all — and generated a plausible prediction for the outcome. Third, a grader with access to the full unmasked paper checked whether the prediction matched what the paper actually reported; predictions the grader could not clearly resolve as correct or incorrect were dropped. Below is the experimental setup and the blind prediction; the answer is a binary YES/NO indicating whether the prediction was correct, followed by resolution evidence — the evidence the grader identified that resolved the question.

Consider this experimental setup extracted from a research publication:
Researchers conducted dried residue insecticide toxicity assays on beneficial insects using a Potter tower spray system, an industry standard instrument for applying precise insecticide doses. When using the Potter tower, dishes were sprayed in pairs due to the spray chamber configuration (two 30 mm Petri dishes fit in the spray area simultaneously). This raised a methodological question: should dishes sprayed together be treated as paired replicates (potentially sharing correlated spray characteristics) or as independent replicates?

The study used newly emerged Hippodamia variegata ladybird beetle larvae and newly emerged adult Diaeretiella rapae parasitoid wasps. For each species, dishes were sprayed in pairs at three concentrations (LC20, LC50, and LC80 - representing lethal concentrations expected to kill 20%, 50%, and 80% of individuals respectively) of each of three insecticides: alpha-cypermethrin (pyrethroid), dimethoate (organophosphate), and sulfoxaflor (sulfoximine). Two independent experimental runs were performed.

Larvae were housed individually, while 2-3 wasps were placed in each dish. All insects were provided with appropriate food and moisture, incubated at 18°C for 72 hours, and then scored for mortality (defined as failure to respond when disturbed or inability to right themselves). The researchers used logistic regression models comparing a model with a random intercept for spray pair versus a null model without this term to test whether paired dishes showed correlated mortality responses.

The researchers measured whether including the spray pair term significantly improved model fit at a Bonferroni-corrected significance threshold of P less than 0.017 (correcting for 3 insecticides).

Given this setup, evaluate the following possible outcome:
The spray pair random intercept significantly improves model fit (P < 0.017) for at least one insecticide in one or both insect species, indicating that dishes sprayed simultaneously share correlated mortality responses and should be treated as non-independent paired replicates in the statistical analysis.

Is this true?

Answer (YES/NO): NO